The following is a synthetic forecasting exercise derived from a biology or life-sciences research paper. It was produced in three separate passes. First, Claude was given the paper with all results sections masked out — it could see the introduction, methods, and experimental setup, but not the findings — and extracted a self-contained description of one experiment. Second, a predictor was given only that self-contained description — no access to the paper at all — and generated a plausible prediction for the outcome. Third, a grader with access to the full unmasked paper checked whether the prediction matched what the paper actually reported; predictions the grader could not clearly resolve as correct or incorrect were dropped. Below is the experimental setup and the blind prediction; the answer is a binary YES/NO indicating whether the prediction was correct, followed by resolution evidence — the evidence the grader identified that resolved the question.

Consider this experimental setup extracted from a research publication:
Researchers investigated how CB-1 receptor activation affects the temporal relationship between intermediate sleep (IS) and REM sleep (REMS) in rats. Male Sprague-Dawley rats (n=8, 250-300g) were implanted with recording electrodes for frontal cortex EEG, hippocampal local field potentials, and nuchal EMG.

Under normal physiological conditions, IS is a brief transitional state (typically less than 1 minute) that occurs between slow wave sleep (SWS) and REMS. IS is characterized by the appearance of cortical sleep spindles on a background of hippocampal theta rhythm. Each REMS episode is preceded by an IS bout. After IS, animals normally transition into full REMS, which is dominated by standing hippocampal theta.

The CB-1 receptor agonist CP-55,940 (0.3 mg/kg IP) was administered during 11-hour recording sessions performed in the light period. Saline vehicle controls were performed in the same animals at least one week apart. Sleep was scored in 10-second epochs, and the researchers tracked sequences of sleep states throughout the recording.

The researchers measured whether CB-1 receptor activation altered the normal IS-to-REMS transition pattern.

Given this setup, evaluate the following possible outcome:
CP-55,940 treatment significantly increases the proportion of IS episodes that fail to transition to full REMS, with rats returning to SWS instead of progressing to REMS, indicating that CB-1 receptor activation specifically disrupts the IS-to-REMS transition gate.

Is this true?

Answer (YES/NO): NO